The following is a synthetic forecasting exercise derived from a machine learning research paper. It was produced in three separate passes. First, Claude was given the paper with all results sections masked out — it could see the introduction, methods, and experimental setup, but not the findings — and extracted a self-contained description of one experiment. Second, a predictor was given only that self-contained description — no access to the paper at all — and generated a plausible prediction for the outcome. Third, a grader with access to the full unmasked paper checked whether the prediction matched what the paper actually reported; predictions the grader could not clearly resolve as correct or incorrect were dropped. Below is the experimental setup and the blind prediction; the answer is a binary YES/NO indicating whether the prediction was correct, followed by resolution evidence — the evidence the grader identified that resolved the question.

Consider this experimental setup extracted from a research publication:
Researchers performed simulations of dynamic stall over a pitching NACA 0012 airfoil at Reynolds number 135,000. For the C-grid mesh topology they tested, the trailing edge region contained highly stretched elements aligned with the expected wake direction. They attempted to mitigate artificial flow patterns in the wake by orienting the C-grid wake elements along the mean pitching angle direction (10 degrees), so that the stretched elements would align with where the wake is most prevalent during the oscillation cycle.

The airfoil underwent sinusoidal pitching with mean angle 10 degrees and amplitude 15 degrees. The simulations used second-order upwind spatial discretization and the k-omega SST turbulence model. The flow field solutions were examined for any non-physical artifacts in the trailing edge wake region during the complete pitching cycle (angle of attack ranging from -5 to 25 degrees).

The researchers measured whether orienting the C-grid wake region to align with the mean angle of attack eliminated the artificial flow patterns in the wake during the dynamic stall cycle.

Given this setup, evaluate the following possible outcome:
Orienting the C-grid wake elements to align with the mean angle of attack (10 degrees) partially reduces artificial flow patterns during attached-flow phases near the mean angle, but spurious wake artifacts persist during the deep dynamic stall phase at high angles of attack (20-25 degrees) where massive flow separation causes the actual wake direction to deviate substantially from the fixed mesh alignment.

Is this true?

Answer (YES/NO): NO